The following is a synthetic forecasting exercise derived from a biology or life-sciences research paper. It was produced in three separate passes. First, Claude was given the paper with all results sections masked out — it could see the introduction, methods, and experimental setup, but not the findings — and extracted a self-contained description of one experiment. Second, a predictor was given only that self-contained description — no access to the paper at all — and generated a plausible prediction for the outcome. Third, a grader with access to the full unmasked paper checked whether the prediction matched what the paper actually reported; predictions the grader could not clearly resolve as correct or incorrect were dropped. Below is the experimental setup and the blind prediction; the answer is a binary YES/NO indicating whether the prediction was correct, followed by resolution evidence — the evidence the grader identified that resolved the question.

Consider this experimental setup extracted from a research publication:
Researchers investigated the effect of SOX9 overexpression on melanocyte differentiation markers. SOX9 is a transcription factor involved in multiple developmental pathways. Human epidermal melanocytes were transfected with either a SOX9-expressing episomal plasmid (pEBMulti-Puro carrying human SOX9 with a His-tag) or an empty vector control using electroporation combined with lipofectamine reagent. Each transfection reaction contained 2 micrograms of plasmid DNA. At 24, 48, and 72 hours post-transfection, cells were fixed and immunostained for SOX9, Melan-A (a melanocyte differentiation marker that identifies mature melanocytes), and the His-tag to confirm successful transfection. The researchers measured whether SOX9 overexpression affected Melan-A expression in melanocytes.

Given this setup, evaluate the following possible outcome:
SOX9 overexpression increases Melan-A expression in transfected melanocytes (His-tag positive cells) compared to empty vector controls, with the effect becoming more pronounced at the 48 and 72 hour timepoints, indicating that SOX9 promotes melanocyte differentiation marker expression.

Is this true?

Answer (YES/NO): NO